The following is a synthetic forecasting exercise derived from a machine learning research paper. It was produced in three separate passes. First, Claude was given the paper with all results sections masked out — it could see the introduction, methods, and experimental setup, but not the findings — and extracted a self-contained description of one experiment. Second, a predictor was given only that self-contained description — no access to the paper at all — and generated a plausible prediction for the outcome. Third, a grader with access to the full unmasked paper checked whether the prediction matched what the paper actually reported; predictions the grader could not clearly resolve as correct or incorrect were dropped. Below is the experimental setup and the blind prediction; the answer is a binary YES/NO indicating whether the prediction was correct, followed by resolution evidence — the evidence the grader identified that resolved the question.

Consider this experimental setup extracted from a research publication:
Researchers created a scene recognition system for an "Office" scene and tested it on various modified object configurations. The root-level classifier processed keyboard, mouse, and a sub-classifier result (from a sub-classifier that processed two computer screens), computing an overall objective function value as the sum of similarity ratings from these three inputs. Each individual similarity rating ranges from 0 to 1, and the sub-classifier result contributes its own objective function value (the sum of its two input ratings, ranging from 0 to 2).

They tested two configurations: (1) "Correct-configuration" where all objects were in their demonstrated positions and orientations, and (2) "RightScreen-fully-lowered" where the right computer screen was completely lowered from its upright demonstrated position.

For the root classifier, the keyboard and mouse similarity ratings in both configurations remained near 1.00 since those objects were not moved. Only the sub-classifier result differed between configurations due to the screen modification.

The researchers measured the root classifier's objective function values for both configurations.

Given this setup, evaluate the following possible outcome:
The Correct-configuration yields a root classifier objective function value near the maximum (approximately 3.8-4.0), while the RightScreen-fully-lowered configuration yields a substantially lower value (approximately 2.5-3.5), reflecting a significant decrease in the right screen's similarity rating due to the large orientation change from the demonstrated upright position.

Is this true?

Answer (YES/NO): NO